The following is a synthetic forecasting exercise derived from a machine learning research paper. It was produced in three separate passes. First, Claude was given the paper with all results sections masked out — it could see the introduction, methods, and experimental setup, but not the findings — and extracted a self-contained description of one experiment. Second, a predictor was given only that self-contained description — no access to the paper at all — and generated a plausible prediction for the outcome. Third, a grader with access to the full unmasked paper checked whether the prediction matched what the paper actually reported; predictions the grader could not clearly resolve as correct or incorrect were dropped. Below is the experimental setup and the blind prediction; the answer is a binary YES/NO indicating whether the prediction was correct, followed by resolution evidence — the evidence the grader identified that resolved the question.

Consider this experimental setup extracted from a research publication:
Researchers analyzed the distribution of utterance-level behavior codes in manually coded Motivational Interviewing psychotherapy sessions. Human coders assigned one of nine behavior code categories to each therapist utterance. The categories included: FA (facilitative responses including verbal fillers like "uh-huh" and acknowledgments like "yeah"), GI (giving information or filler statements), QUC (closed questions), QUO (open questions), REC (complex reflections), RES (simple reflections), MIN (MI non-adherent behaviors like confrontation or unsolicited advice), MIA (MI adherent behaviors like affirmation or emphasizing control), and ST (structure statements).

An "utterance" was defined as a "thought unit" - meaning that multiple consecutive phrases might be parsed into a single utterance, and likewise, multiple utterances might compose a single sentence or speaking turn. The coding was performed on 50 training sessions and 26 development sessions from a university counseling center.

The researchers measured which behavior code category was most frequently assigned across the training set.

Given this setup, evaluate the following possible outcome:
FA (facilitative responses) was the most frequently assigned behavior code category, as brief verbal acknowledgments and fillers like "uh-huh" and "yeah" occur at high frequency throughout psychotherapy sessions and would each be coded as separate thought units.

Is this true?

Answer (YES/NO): YES